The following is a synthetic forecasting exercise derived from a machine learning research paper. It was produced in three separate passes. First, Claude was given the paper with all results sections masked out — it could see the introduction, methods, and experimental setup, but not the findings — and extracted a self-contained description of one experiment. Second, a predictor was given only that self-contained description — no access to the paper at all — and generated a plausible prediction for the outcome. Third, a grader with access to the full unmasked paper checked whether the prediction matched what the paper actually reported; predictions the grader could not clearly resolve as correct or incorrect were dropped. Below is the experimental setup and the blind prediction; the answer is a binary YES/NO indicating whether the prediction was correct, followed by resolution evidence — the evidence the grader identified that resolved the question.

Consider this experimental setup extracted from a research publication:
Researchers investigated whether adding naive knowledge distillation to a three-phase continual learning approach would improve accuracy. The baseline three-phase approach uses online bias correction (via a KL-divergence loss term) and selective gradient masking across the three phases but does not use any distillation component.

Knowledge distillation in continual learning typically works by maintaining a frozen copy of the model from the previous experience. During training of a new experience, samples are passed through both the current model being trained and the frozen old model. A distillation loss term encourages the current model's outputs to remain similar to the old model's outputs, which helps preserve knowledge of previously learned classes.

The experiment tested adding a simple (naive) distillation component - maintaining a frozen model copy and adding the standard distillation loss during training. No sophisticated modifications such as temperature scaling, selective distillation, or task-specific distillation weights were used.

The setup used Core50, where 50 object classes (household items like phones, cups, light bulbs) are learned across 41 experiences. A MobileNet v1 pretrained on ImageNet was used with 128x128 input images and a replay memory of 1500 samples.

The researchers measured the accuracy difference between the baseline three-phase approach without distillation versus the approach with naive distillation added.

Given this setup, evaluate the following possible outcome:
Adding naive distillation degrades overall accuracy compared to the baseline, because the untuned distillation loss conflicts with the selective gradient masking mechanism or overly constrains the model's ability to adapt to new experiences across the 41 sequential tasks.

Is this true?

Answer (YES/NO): NO